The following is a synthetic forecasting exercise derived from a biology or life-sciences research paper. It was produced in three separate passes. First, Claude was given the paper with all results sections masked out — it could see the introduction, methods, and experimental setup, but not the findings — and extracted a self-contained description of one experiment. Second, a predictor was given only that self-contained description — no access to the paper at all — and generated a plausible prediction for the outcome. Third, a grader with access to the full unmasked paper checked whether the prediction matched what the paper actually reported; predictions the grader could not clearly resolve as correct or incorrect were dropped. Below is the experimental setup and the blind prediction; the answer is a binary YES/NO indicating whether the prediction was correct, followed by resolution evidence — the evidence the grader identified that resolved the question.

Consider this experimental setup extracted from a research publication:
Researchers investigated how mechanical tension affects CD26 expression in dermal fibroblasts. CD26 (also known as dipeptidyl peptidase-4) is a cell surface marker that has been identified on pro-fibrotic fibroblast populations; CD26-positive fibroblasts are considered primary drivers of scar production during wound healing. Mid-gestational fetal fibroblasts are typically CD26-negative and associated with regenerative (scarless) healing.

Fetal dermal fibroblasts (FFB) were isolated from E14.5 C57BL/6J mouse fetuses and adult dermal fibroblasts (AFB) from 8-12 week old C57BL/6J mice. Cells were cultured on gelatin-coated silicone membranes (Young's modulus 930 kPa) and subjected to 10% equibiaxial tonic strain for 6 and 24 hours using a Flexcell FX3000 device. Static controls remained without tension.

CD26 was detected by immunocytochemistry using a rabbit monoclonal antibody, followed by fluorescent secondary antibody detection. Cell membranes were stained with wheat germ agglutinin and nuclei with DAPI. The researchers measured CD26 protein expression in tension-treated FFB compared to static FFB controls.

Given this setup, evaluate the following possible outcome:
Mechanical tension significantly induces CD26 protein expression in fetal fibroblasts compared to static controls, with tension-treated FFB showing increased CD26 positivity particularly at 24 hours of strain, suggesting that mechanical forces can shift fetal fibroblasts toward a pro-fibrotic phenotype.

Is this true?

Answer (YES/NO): YES